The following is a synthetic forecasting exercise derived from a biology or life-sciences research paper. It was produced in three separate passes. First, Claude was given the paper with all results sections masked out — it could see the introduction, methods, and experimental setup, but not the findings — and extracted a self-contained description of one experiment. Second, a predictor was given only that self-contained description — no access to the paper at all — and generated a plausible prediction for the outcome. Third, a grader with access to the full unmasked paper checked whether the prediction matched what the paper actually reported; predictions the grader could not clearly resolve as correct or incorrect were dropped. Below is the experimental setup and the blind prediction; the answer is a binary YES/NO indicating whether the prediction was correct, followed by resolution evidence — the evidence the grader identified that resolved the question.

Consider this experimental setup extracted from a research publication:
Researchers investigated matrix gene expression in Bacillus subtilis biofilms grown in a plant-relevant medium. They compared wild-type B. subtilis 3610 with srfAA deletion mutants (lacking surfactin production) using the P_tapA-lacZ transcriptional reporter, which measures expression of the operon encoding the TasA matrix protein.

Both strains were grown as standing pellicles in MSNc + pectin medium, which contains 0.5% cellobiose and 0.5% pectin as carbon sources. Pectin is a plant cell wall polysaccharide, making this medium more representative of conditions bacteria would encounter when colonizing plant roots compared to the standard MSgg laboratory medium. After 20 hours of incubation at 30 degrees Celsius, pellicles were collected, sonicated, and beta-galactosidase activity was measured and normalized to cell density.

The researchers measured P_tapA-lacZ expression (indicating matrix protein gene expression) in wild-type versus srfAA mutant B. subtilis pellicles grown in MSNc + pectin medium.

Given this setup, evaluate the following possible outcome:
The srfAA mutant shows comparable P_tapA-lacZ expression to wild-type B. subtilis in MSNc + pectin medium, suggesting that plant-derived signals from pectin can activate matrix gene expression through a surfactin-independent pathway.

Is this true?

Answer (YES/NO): NO